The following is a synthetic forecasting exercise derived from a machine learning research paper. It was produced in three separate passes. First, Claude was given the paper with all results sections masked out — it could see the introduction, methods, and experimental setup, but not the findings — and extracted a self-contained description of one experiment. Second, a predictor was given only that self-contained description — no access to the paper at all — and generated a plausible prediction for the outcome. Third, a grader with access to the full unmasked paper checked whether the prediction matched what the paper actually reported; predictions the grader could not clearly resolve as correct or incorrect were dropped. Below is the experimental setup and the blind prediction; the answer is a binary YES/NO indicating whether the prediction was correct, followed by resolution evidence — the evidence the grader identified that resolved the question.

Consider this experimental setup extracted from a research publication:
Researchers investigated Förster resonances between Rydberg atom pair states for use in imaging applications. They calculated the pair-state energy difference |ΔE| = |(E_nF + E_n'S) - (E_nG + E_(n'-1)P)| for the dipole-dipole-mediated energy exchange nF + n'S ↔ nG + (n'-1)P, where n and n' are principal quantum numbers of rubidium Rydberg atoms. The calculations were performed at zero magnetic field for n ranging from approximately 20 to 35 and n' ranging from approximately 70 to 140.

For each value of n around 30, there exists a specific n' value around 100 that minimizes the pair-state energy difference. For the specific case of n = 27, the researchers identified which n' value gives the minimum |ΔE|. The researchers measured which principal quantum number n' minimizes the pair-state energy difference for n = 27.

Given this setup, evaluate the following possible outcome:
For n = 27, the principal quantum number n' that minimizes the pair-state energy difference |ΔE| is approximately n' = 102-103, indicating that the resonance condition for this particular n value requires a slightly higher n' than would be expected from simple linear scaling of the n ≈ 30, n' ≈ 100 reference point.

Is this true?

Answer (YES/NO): NO